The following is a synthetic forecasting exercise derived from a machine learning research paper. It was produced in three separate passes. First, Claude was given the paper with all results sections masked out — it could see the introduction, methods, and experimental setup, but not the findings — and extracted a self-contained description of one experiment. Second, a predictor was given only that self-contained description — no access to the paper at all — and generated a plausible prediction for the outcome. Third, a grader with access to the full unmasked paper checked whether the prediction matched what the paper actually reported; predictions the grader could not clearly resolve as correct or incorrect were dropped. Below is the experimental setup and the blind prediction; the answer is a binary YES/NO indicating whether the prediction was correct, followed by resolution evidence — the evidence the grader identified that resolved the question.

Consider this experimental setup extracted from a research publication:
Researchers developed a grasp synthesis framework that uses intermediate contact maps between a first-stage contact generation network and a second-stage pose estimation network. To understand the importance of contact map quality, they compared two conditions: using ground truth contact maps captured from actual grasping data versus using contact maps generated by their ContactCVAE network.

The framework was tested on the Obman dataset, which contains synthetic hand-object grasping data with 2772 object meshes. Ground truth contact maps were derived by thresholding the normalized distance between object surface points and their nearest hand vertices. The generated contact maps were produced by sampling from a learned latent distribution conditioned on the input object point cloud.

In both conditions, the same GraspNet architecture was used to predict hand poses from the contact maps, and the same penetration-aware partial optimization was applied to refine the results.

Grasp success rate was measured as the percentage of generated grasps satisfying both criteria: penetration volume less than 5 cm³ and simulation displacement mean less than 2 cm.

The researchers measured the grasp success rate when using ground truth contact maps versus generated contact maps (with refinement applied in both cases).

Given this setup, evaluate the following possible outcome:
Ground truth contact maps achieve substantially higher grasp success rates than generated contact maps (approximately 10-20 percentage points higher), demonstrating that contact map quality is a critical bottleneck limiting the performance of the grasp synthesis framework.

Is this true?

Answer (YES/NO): NO